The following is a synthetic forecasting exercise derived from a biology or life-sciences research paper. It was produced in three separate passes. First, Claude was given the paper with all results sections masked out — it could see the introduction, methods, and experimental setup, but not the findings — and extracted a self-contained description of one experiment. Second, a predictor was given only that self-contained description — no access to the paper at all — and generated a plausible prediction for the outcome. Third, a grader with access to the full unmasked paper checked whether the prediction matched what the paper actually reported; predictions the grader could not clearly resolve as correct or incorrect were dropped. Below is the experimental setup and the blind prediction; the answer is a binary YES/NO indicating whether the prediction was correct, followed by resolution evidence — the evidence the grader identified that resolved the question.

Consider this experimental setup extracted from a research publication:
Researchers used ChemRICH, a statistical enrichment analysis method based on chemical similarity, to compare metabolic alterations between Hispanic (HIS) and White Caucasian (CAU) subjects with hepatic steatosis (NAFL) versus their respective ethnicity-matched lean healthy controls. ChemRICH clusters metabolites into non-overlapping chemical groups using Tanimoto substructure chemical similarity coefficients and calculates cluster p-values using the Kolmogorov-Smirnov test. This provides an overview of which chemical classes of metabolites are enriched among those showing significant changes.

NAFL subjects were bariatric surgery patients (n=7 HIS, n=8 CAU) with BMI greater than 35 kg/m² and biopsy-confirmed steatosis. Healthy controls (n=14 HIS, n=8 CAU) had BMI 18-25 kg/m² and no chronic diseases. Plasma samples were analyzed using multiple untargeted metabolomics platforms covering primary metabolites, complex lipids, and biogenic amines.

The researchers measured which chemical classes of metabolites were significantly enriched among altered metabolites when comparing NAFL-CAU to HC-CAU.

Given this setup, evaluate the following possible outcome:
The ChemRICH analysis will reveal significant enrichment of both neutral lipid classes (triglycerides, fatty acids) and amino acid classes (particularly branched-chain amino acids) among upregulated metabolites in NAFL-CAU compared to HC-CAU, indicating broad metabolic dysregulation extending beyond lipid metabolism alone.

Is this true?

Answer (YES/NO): NO